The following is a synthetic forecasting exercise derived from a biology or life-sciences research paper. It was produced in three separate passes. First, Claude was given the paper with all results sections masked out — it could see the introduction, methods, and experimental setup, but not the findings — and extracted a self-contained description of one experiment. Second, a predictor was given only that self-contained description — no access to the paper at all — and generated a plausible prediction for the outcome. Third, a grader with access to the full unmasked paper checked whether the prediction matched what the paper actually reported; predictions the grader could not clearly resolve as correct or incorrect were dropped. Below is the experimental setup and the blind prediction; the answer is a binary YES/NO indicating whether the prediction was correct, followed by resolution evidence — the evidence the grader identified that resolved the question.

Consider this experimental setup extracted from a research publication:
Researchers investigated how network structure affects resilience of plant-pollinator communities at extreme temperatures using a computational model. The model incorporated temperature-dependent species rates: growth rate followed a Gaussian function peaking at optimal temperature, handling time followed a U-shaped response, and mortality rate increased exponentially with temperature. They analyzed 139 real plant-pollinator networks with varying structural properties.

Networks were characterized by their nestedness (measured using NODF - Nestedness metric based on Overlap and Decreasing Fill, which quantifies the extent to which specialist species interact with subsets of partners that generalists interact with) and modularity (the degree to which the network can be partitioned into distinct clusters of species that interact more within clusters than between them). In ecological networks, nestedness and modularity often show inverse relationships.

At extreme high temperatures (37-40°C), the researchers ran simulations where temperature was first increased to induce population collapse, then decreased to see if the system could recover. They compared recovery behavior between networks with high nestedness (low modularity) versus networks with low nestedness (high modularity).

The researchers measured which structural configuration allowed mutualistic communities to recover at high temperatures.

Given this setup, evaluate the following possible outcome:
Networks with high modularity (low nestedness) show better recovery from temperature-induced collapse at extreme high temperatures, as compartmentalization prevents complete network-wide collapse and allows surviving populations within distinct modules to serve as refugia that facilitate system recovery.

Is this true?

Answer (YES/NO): NO